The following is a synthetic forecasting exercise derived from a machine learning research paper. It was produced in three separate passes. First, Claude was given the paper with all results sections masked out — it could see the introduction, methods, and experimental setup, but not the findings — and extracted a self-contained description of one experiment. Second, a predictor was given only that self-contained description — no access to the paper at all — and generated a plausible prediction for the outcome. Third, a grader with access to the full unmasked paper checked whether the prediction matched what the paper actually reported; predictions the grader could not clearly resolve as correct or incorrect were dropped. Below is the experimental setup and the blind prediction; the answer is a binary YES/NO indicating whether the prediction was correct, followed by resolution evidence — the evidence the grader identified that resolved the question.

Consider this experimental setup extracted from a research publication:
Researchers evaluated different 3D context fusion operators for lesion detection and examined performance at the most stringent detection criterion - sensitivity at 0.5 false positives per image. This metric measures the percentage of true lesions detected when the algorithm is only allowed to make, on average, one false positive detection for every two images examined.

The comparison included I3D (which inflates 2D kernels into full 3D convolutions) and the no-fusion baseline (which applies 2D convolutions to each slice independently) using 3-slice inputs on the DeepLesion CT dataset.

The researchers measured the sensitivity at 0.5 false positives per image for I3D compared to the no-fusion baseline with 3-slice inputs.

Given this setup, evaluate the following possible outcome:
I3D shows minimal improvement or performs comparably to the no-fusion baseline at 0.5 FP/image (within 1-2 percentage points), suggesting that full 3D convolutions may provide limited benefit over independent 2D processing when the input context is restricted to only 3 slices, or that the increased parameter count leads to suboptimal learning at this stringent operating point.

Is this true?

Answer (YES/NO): YES